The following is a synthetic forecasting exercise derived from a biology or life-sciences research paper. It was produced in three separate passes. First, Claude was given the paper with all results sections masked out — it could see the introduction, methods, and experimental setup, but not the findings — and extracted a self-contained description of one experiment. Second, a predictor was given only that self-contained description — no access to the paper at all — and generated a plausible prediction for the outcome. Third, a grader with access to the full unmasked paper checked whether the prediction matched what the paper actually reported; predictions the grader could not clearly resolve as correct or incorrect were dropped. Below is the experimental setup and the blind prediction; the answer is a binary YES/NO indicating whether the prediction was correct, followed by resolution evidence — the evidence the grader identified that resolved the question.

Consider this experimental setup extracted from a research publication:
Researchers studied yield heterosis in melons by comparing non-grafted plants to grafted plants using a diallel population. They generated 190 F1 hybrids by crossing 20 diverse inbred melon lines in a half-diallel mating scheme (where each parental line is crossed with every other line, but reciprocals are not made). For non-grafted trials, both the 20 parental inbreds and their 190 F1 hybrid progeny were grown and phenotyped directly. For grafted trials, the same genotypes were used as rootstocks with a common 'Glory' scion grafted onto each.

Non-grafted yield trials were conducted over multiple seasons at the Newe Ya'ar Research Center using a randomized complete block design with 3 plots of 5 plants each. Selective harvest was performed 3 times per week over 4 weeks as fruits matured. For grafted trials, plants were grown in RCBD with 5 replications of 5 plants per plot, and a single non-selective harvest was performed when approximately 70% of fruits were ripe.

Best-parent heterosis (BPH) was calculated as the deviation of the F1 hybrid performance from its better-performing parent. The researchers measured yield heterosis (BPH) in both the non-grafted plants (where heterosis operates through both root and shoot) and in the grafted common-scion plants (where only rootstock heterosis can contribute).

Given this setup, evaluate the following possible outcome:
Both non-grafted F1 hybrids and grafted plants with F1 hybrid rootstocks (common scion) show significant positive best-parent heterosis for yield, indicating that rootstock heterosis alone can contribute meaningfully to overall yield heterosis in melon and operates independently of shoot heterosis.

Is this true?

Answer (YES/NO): YES